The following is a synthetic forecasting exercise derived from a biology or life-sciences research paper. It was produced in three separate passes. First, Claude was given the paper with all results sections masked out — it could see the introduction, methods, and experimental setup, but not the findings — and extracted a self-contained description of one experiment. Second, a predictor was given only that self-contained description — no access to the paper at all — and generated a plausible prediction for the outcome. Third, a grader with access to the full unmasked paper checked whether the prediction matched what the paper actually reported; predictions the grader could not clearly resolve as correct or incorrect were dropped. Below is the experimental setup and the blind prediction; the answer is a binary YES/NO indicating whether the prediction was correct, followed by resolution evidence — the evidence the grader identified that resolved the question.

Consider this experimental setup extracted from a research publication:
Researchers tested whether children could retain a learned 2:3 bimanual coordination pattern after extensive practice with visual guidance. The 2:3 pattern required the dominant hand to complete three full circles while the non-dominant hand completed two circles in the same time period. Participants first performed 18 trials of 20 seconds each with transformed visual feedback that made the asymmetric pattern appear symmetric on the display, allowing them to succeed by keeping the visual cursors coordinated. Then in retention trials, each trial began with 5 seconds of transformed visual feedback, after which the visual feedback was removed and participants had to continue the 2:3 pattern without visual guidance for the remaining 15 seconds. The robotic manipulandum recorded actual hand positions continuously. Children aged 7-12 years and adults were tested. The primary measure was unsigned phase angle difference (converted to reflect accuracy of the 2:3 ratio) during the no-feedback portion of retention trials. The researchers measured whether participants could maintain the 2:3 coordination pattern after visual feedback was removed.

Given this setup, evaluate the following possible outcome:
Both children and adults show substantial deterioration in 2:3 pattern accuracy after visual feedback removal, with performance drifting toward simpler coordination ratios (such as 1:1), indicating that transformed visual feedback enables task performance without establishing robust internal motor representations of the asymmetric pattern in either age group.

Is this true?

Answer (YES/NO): YES